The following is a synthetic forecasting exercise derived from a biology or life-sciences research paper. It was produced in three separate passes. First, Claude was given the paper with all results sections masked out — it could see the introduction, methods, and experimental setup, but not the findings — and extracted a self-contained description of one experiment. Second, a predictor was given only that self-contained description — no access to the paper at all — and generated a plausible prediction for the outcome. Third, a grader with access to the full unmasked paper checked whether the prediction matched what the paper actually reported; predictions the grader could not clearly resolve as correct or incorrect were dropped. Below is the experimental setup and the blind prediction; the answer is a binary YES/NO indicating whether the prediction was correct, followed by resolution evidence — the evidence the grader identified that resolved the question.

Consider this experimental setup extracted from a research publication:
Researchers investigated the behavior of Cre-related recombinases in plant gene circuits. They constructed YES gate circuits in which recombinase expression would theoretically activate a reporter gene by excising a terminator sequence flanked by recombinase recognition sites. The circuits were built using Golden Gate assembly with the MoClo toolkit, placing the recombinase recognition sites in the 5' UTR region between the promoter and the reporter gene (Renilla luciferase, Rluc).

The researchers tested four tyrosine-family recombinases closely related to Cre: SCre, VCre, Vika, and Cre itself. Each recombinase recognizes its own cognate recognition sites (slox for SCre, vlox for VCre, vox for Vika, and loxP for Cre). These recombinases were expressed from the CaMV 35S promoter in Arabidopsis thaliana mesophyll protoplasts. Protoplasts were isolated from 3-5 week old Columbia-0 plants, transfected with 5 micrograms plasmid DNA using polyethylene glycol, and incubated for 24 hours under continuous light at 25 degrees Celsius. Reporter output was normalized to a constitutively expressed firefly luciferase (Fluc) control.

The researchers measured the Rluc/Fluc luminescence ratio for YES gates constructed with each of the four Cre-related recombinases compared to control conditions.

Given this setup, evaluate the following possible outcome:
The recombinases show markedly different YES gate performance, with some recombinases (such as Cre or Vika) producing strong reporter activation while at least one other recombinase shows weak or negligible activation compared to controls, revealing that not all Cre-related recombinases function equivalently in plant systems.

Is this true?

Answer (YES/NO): NO